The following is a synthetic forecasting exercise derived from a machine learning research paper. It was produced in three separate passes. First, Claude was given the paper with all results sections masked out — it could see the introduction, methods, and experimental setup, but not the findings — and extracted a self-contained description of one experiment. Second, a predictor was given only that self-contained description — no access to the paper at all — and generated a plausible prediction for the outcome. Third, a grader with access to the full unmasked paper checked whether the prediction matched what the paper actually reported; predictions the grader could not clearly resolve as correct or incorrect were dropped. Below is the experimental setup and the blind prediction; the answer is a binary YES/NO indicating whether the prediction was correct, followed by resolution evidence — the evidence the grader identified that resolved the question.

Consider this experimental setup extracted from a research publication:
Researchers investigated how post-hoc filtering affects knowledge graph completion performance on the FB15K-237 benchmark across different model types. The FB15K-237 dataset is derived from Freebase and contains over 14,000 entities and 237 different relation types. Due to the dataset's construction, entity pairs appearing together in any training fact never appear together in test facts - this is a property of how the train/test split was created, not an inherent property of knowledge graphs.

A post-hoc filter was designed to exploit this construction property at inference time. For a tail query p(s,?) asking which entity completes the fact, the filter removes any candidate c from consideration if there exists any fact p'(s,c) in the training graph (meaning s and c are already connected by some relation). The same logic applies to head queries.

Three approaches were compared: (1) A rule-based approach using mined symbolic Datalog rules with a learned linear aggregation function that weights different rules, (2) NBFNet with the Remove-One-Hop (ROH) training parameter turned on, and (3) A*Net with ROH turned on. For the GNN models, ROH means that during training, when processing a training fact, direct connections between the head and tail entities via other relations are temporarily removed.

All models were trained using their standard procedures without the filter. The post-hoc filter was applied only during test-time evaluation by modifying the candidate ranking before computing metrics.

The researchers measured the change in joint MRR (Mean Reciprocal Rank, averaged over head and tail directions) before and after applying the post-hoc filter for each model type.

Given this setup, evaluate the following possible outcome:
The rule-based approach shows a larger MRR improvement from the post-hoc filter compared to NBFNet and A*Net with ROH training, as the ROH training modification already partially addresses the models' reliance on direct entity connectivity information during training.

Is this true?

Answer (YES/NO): YES